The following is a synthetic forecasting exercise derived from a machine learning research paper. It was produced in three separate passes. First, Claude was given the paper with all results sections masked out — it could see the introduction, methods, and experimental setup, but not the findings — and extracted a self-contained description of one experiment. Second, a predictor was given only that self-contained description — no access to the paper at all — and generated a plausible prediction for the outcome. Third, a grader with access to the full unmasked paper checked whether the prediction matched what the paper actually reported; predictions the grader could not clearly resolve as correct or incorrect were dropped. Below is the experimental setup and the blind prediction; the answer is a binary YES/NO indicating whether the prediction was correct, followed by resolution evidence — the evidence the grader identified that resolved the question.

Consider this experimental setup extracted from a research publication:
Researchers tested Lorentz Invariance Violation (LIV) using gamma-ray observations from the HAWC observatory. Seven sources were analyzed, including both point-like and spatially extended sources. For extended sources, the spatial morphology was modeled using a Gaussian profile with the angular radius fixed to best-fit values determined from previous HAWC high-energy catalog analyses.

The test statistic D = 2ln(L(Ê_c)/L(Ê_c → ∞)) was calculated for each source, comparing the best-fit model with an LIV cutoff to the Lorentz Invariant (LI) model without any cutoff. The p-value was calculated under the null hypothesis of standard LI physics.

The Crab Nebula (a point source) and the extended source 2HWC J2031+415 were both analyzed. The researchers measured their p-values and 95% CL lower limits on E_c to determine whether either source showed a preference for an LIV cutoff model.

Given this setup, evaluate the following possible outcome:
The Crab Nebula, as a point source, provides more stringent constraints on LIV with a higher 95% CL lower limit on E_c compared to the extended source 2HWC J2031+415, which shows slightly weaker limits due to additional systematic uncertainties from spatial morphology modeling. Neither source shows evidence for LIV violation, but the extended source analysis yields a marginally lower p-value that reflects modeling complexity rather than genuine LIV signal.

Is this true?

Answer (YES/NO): NO